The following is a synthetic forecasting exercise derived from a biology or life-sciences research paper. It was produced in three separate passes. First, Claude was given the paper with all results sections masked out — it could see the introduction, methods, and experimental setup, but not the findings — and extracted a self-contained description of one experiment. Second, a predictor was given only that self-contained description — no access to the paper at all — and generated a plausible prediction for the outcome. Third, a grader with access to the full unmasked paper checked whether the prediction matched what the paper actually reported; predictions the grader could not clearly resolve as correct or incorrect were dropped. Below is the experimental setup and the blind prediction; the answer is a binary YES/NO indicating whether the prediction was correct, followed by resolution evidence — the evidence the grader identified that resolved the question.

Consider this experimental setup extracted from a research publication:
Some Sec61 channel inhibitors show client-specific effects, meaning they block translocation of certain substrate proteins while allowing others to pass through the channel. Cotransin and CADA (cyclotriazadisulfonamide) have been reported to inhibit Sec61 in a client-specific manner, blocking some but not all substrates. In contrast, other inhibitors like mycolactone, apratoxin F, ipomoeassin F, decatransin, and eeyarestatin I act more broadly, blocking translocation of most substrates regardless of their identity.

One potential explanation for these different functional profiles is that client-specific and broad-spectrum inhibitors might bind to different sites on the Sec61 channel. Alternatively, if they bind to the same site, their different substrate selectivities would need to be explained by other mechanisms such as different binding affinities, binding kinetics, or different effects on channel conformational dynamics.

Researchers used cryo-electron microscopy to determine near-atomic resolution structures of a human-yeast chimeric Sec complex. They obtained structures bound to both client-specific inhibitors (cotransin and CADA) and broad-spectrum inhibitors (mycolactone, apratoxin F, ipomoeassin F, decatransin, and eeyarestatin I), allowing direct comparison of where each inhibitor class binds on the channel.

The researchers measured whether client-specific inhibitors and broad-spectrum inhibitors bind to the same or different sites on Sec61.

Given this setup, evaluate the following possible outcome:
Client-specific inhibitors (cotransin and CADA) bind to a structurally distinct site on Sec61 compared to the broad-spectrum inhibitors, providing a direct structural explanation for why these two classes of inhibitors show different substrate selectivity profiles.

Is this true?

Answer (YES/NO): NO